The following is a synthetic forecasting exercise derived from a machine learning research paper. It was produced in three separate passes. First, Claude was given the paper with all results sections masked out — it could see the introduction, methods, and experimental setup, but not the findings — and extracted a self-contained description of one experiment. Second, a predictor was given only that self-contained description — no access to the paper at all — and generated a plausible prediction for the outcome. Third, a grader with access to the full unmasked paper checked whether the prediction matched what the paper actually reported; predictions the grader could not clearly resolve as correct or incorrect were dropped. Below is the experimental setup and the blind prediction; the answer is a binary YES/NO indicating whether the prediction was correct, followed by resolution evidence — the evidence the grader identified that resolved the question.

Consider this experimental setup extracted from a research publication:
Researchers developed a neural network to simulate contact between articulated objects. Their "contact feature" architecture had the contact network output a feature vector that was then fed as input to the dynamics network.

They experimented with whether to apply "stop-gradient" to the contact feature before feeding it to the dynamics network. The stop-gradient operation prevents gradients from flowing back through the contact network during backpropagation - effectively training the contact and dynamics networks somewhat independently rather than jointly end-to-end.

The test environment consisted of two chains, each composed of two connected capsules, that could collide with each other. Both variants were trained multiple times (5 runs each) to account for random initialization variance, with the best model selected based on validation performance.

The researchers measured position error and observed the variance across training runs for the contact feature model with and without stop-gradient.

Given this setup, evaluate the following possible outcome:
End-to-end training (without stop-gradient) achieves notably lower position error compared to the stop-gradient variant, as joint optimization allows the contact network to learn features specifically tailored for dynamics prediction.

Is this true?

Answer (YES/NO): NO